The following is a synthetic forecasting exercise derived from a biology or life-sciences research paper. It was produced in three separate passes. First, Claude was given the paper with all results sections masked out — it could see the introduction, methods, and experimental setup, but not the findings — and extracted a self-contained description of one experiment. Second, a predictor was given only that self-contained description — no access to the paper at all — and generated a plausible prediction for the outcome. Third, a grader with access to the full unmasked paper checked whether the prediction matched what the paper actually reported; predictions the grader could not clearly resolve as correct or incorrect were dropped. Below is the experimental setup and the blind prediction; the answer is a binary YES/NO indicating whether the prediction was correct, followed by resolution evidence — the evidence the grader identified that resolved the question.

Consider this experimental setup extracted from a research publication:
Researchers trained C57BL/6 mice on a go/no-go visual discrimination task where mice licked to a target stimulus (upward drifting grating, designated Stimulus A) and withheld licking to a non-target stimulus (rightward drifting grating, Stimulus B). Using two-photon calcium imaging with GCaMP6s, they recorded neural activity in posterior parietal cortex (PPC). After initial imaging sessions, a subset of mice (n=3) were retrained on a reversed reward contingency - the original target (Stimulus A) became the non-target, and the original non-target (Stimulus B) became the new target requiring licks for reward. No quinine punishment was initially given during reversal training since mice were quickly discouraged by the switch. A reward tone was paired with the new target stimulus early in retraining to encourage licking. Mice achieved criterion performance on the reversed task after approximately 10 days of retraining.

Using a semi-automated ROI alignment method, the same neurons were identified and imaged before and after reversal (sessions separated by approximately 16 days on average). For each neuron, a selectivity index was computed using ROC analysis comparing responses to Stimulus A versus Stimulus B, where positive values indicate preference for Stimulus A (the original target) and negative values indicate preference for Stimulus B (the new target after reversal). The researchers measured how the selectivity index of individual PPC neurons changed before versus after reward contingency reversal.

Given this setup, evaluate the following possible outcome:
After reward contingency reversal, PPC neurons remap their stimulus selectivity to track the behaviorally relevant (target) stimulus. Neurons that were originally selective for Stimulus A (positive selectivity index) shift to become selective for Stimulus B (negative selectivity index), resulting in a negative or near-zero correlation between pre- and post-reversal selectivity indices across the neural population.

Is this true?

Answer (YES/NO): YES